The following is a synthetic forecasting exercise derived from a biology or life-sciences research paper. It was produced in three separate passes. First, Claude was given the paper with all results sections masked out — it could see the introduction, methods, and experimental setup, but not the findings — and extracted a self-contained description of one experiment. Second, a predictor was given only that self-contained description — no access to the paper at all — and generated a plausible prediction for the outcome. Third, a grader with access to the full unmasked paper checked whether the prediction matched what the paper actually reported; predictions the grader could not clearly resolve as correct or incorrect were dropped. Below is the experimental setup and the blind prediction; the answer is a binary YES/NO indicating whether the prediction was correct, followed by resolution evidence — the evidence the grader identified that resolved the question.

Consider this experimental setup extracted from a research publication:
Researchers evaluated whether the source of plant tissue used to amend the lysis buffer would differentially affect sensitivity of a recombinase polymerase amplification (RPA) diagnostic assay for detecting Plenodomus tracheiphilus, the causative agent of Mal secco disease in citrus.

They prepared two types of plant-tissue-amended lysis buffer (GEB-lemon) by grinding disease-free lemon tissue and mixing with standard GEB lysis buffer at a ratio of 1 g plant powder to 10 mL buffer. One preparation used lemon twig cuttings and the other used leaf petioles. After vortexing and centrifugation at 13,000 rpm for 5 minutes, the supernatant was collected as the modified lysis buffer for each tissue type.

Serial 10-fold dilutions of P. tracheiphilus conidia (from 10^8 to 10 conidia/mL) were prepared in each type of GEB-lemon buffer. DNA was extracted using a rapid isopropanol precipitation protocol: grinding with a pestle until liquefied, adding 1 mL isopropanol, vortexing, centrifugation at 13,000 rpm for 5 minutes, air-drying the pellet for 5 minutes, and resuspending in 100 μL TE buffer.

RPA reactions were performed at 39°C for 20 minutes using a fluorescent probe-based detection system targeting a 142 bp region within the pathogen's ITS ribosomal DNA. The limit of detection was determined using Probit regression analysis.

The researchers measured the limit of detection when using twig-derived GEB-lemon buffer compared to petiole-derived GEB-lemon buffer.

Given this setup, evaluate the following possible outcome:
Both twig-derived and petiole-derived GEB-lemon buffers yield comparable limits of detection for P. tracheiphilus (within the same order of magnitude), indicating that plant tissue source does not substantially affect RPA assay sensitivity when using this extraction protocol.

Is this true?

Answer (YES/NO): YES